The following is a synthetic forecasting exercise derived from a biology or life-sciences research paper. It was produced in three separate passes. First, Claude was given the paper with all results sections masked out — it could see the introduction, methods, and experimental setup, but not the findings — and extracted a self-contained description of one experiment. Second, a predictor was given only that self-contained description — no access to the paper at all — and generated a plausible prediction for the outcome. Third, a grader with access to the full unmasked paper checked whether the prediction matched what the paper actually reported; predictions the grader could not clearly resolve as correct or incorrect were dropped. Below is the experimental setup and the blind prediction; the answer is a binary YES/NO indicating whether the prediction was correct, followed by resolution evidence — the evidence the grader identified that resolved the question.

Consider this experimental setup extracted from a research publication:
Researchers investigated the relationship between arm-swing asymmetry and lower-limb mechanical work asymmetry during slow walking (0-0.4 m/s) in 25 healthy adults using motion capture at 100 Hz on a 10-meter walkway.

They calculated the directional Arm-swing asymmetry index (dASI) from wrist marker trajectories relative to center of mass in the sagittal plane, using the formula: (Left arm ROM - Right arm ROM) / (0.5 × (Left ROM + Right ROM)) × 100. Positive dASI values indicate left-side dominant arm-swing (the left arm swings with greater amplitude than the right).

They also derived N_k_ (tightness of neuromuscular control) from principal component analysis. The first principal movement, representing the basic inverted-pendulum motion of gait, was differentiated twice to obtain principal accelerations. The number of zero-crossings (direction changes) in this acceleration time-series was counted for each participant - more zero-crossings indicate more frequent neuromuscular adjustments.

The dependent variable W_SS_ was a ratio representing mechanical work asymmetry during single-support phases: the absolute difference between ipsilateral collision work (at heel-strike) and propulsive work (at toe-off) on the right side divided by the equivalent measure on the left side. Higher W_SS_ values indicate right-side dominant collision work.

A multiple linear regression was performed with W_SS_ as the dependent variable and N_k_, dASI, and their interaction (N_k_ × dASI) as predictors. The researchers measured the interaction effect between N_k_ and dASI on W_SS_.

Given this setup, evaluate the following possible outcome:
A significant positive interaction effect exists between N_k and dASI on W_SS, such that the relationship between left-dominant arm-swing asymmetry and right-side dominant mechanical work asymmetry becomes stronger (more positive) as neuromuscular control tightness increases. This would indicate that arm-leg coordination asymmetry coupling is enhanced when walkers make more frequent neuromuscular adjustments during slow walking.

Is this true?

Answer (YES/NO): YES